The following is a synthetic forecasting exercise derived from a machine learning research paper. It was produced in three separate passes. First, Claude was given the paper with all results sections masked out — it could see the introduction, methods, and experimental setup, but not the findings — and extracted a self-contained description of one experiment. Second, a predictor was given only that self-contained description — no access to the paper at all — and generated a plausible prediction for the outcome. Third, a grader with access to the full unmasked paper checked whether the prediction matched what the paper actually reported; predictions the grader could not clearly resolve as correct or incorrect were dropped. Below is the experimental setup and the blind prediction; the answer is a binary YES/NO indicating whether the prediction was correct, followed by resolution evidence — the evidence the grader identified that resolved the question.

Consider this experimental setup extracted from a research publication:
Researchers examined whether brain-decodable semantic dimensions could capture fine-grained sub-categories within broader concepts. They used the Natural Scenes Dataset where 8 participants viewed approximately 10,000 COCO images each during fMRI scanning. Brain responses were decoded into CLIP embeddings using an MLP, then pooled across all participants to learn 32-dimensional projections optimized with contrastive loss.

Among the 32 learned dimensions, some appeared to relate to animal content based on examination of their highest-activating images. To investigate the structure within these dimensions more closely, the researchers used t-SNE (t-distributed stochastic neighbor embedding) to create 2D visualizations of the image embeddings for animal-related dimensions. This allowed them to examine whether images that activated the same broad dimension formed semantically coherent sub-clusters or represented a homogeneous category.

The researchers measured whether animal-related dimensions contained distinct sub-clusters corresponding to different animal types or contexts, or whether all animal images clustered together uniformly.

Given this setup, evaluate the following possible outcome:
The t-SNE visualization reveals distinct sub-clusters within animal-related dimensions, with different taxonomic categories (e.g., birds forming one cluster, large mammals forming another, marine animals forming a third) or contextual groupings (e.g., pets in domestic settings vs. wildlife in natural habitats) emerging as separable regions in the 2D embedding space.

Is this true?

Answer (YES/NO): YES